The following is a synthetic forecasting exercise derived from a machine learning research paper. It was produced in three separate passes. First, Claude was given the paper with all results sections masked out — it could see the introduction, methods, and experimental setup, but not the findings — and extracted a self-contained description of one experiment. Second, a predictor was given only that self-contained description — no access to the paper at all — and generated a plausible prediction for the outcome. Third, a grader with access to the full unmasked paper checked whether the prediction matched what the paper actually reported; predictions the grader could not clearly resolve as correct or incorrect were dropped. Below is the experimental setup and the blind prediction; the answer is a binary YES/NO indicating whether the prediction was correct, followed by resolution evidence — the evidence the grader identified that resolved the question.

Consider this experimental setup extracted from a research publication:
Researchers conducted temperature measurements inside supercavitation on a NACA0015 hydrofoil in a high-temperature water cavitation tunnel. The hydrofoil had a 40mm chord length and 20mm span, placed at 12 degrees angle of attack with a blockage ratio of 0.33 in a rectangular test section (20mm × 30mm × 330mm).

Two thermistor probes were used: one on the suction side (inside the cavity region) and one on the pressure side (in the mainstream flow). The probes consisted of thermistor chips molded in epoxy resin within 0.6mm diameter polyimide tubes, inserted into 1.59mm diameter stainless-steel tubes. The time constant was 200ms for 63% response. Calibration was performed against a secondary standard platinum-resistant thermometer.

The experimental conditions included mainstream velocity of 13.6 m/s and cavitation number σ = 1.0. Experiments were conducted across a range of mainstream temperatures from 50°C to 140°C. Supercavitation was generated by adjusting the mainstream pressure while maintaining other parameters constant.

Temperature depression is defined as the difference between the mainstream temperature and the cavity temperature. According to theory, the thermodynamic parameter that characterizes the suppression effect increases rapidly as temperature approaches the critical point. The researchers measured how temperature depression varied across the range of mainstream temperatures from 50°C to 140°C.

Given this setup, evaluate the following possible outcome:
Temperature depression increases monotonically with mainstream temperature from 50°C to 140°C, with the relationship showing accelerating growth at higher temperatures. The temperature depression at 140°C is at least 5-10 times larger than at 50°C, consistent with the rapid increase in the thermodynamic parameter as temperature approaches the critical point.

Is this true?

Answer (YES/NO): NO